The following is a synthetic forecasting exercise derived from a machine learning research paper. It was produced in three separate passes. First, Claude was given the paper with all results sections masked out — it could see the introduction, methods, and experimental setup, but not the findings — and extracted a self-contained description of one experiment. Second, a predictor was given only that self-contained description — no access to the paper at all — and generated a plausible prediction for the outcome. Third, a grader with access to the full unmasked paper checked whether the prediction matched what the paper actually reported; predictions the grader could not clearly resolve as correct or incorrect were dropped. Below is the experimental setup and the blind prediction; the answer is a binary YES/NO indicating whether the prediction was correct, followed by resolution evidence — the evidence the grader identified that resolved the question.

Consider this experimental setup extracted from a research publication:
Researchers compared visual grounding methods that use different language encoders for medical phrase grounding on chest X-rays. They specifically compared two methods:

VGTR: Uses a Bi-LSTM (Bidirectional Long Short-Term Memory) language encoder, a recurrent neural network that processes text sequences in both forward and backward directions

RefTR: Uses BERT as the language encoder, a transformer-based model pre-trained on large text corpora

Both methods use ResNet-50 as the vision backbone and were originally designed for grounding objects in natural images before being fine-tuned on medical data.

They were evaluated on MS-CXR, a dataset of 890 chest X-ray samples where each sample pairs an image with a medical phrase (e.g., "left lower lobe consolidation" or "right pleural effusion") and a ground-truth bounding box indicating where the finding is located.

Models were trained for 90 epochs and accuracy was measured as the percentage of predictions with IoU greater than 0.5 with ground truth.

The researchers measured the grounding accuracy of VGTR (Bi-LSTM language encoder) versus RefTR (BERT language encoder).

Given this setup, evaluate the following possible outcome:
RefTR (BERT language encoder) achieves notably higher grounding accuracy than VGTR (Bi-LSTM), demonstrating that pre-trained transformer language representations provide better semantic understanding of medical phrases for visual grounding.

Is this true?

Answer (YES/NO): NO